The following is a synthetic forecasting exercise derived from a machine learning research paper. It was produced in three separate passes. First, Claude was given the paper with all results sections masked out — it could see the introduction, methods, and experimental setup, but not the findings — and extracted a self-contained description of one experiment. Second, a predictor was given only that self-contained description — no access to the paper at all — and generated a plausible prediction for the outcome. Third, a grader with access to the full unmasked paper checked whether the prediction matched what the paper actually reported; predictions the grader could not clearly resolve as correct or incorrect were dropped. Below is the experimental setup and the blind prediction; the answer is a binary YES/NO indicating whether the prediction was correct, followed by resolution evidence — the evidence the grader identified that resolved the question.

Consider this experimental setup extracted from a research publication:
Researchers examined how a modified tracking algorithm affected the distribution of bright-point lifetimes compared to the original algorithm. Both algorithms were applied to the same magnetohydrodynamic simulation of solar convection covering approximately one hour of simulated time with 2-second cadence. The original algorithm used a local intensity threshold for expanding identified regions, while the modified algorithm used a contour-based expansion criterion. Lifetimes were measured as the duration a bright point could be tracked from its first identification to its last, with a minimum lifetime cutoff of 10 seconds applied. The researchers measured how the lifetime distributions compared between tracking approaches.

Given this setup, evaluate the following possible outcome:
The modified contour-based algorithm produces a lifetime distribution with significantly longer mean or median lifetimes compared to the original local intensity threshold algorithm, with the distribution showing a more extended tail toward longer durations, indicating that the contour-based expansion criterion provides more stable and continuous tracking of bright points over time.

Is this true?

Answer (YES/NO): NO